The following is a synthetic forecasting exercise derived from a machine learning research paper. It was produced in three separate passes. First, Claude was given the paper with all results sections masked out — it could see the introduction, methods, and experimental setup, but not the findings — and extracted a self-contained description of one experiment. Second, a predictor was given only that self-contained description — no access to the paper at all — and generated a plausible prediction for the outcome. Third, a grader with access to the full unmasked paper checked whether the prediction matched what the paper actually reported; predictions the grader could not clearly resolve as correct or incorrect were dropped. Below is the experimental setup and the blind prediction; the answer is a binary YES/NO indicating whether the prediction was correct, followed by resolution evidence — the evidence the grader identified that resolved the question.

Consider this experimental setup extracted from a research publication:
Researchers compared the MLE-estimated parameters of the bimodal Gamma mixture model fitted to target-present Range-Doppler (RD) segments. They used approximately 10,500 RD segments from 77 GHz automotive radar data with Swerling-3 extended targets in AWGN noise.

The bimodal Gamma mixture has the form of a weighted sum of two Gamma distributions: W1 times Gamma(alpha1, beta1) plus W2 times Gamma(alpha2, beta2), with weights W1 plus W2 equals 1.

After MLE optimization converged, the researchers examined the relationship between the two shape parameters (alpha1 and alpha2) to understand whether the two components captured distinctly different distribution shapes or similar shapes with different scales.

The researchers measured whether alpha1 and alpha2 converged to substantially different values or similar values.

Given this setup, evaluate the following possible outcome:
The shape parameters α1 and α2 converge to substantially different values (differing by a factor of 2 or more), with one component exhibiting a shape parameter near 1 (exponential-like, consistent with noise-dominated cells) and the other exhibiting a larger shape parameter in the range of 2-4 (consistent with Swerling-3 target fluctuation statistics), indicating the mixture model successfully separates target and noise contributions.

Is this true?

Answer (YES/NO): NO